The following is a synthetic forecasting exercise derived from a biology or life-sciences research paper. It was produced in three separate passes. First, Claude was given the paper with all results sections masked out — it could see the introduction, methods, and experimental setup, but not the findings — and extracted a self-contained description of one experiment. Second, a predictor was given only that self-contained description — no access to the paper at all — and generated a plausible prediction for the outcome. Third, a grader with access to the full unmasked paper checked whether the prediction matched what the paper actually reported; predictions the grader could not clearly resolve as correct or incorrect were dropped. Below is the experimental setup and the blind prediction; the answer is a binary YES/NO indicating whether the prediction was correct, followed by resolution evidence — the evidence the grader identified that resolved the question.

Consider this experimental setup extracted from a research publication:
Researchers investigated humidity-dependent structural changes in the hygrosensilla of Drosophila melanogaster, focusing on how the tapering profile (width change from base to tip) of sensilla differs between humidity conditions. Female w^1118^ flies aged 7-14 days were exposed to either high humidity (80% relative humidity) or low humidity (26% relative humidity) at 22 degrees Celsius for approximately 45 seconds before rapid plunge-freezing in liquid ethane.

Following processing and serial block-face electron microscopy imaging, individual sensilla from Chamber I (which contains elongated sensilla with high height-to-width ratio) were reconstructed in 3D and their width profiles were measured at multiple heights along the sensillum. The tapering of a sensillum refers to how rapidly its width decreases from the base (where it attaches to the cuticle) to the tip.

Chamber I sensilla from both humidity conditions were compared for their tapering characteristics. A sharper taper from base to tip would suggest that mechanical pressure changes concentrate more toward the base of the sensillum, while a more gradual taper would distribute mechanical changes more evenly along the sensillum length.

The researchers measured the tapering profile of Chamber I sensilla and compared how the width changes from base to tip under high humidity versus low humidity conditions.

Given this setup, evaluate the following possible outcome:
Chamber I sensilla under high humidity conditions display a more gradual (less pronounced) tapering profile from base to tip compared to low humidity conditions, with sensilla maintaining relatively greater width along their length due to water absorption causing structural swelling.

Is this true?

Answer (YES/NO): NO